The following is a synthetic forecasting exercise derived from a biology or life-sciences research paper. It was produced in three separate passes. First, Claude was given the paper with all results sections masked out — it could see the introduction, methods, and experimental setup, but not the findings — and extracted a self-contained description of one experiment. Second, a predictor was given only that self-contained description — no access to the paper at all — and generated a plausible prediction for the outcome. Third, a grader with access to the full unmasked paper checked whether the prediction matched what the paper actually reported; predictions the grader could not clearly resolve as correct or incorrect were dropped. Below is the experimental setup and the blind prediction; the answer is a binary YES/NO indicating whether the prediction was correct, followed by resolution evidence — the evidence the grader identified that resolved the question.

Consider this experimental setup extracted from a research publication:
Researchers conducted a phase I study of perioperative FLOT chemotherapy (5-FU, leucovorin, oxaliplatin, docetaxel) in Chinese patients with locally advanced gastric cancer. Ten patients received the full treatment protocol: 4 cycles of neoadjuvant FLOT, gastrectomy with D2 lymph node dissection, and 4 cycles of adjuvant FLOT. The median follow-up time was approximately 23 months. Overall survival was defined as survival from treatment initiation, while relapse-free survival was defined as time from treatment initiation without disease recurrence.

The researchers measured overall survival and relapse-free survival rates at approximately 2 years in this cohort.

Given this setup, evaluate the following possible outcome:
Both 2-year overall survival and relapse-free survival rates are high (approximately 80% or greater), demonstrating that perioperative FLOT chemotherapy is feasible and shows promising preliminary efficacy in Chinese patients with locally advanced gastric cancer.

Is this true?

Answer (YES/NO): NO